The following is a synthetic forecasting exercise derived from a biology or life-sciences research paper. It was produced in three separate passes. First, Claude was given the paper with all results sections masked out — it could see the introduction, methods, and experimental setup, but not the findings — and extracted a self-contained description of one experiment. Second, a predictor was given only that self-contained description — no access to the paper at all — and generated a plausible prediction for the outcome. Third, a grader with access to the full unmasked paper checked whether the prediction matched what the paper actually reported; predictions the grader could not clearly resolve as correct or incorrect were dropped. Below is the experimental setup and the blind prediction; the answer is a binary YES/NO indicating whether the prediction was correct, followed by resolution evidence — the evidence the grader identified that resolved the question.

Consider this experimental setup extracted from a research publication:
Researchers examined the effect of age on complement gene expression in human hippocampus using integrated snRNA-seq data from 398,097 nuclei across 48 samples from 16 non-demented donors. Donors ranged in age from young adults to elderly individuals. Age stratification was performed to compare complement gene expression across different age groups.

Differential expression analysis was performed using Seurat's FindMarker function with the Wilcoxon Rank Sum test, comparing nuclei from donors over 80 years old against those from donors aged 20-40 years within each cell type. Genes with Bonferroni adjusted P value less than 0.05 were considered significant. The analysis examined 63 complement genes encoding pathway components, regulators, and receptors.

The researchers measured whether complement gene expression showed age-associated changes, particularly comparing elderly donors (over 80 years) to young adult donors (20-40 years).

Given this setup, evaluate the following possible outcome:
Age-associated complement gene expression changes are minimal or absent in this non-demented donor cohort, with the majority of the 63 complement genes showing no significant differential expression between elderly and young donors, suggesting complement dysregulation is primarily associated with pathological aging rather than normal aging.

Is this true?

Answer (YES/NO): NO